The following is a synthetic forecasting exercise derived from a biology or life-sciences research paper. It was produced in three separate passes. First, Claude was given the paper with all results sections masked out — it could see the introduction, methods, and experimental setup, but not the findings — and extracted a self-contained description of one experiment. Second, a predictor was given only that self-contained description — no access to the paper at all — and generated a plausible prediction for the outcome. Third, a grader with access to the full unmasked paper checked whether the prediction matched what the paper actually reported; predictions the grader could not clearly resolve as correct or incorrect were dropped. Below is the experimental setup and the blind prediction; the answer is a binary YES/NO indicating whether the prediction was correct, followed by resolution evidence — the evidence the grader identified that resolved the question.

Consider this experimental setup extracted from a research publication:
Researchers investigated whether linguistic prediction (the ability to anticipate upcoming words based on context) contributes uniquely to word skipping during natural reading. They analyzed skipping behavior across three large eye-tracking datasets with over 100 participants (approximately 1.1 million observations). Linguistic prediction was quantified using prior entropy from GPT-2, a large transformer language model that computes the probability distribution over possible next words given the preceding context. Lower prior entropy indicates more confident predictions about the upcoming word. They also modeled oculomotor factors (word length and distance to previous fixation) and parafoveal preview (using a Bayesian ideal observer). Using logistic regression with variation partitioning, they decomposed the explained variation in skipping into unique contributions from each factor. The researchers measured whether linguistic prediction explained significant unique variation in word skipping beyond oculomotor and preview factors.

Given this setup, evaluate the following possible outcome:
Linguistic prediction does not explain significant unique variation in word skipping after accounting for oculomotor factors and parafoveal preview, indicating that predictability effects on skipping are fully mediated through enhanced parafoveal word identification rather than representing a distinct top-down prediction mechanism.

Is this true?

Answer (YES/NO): NO